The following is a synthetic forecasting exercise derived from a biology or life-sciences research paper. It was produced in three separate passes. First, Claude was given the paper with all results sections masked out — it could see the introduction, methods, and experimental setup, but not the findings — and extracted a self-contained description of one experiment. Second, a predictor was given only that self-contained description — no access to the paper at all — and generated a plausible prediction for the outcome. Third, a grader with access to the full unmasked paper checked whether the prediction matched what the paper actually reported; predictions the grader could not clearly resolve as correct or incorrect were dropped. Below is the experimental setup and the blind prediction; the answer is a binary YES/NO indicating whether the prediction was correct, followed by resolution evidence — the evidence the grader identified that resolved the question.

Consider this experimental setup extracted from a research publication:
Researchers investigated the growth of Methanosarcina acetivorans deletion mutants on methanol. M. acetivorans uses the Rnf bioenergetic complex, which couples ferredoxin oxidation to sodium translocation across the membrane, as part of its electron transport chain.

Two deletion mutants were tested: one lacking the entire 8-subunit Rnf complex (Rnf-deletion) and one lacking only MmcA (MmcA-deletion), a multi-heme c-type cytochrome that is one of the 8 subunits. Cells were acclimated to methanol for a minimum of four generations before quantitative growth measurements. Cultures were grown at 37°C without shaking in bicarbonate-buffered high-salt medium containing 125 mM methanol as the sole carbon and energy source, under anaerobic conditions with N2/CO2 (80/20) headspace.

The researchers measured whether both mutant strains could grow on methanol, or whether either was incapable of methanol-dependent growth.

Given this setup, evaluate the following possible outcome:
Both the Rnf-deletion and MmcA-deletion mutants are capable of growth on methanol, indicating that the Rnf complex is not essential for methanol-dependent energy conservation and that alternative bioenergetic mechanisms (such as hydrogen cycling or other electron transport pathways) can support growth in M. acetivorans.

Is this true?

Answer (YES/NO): NO